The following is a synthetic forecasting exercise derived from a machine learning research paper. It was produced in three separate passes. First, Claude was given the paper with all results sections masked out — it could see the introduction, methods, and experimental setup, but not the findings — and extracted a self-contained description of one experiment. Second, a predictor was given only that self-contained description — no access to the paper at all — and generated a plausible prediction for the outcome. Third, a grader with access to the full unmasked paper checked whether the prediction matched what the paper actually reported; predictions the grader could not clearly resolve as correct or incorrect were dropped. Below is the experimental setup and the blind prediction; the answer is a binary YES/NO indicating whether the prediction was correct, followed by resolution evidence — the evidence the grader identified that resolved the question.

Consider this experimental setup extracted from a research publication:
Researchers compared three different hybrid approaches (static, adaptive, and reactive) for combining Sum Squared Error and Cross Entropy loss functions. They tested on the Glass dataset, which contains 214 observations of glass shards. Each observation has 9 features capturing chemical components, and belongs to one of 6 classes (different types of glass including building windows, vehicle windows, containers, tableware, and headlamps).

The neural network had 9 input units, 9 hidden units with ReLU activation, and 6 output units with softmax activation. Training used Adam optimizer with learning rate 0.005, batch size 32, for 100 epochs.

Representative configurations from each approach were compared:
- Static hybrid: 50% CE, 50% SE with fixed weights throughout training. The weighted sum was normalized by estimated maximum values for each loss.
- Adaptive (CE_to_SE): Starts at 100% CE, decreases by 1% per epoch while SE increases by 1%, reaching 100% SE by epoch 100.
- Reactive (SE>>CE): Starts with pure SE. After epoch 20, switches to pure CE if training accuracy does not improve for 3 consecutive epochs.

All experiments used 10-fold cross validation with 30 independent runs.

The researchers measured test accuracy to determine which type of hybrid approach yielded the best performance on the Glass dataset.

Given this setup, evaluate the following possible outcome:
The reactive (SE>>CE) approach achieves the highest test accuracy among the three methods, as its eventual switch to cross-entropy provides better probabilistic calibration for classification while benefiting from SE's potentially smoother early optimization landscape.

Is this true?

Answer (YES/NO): YES